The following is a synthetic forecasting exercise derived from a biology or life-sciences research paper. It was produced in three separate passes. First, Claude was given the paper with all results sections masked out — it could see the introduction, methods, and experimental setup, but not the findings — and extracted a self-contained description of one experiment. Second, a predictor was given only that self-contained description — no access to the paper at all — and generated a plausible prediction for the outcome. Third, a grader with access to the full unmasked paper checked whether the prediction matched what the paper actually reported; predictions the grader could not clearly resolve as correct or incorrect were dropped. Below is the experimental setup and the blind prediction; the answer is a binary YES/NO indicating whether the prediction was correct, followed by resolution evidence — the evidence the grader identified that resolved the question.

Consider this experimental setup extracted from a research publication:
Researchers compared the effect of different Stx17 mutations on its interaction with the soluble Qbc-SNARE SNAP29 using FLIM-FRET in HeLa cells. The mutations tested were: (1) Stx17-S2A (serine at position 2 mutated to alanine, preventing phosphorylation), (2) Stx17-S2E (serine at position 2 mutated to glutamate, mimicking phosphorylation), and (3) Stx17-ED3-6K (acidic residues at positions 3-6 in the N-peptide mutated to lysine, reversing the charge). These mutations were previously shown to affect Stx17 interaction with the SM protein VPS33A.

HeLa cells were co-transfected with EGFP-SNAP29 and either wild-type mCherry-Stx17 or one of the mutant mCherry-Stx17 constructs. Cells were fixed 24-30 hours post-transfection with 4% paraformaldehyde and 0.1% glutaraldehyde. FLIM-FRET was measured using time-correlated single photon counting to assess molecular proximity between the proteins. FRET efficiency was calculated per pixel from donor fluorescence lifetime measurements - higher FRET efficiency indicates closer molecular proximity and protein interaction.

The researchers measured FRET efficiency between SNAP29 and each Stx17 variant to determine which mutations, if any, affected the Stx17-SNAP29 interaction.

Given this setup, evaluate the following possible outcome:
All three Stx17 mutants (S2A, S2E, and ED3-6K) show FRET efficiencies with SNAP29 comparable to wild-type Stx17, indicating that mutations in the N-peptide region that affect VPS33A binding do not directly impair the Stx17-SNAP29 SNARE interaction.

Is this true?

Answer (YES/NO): NO